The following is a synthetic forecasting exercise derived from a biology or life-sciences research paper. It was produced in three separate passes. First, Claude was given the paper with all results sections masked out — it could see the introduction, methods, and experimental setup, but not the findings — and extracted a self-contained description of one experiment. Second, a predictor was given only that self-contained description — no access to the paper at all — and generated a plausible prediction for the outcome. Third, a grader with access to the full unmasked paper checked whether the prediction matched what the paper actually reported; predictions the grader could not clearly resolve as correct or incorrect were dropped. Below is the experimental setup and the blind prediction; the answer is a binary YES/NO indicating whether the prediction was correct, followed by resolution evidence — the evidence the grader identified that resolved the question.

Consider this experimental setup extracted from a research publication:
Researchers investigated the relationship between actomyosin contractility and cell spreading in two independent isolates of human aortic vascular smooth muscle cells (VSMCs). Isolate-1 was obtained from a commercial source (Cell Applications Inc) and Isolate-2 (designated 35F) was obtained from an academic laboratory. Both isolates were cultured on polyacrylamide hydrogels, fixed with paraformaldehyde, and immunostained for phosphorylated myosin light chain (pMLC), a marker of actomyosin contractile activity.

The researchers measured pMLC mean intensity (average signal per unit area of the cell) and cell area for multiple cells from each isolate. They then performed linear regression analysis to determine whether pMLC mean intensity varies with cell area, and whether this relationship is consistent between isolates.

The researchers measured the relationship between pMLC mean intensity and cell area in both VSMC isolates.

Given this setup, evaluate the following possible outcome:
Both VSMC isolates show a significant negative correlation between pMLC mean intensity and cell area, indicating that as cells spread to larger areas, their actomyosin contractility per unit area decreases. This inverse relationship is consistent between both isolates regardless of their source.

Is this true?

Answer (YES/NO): NO